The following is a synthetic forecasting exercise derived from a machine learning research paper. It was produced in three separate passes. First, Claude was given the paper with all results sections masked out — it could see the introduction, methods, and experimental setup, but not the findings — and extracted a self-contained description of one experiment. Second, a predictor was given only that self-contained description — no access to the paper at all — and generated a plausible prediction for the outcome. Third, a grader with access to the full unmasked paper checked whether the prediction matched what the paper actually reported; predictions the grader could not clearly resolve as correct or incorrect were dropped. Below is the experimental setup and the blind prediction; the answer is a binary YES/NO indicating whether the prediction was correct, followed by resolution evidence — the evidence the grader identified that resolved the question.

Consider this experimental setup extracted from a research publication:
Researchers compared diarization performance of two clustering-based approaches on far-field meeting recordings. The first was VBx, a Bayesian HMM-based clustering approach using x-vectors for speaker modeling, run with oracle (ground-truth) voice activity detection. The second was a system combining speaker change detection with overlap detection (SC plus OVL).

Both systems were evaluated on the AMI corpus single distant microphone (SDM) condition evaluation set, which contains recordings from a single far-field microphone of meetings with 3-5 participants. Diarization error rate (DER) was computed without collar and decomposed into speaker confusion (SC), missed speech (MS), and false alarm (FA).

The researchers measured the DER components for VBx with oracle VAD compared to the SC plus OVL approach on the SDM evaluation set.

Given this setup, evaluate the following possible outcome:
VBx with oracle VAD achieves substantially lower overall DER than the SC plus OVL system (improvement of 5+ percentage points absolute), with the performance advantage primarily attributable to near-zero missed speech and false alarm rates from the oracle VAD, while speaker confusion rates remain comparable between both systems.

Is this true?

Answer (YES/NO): NO